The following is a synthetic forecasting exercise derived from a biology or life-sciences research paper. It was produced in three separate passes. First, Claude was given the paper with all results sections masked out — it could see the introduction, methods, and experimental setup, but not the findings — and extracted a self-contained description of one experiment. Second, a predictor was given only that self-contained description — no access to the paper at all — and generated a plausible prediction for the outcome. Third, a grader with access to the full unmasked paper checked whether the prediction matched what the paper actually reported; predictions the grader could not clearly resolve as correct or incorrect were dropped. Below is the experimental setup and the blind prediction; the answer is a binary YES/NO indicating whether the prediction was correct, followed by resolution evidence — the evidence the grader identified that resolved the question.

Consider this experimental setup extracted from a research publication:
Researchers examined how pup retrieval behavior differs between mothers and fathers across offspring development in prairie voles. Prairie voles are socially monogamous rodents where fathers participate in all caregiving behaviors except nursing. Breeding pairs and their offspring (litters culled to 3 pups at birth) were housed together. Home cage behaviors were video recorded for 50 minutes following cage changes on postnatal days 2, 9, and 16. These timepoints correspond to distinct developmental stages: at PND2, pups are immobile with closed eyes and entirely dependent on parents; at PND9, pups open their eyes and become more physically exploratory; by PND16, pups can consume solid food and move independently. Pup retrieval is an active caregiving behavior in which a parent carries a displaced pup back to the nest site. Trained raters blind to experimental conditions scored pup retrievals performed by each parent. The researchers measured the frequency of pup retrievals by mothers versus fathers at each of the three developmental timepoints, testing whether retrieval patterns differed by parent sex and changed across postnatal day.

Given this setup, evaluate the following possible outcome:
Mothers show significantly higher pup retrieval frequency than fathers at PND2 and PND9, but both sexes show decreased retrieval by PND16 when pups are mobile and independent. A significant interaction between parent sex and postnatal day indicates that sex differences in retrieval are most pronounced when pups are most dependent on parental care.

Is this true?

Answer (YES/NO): NO